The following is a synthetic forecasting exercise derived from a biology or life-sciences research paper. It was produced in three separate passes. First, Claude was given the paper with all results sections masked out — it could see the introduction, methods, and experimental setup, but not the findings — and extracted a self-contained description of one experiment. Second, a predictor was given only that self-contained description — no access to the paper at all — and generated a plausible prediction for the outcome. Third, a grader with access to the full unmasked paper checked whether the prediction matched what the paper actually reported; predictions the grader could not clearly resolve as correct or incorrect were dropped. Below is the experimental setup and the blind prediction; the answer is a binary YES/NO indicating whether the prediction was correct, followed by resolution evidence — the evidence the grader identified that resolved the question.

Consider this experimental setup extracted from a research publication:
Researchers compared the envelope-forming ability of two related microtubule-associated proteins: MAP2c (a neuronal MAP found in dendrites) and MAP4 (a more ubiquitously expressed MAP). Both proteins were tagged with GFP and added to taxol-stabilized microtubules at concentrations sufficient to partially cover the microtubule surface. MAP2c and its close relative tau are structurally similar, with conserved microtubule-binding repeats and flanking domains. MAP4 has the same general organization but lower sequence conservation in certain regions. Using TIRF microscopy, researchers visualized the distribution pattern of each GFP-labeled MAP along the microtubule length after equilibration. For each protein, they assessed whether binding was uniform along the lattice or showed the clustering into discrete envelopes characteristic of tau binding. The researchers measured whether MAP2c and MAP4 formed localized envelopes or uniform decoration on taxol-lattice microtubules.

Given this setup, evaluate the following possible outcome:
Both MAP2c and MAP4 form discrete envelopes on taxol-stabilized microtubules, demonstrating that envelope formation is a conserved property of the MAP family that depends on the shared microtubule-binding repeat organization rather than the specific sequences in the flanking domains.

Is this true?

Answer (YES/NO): NO